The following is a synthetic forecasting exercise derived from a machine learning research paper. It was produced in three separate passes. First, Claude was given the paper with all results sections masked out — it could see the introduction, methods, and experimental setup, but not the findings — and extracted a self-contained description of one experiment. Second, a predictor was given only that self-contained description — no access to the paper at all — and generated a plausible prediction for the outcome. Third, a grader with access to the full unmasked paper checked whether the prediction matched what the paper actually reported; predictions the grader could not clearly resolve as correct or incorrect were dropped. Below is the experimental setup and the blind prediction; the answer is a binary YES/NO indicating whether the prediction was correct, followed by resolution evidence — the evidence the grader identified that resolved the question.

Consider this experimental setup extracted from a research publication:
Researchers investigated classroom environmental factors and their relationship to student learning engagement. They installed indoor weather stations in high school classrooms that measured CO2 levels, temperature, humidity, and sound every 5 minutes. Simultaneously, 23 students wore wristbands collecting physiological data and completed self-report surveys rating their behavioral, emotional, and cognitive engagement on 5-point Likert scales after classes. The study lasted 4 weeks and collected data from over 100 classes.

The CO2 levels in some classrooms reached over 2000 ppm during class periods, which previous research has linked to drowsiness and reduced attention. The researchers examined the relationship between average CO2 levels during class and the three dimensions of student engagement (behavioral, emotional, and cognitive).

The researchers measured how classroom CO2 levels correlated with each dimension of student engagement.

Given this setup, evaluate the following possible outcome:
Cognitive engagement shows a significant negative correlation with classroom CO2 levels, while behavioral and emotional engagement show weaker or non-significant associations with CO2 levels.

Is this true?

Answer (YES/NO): NO